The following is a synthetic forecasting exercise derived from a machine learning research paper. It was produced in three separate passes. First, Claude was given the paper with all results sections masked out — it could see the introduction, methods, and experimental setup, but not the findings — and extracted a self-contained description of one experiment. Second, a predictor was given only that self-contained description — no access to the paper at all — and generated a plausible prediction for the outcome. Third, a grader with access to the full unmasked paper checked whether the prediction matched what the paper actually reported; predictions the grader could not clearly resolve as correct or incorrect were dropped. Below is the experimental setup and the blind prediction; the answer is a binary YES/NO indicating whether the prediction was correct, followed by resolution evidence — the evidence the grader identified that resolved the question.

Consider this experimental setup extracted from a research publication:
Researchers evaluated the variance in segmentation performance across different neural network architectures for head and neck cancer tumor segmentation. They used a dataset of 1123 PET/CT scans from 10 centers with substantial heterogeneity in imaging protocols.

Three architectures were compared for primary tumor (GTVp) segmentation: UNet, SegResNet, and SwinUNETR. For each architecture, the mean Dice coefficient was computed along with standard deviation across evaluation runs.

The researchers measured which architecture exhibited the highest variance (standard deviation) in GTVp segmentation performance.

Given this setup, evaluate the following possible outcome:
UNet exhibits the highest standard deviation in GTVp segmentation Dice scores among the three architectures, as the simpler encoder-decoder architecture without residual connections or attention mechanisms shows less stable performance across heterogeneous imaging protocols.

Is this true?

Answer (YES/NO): NO